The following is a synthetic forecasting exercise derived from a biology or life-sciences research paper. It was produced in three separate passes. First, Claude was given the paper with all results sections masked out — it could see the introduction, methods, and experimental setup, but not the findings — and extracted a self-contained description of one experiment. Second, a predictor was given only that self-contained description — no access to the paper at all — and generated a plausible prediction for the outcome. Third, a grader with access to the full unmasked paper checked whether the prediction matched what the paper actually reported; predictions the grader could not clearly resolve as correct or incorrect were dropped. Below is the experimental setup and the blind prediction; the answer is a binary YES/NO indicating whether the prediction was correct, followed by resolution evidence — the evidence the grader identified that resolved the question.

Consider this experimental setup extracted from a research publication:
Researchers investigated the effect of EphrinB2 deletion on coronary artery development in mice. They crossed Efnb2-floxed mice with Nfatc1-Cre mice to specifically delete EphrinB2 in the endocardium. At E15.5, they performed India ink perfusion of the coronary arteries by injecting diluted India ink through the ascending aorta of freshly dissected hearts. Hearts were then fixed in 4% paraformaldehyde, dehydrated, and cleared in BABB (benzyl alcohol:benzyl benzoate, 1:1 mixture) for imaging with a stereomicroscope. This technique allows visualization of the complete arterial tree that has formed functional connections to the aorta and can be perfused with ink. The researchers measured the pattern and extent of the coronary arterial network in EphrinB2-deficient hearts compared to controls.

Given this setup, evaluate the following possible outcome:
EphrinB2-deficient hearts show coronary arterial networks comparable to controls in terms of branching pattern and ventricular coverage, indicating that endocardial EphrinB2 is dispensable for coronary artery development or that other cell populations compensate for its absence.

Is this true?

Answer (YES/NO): NO